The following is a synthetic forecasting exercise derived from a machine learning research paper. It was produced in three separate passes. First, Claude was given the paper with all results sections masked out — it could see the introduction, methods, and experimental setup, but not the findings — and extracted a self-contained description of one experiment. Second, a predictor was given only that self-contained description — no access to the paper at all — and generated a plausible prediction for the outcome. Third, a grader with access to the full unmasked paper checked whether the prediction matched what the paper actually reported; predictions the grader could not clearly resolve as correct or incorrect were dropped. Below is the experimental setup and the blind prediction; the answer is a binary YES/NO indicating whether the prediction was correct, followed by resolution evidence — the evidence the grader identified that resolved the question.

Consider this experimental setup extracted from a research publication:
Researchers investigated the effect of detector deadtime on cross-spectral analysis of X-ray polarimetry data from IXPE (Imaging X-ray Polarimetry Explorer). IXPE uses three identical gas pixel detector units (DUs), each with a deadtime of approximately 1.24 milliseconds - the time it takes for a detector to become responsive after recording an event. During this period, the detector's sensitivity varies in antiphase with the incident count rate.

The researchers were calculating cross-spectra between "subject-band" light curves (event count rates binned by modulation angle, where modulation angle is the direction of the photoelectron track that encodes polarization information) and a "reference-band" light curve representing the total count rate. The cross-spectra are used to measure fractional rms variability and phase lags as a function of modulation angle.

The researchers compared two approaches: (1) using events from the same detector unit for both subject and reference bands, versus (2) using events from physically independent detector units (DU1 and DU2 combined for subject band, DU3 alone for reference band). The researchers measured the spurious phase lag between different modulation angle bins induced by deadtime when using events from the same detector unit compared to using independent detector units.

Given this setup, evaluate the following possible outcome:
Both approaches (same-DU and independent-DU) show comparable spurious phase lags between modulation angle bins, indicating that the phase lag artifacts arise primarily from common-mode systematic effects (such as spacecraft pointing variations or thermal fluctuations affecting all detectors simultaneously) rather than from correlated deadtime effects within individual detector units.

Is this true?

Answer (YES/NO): NO